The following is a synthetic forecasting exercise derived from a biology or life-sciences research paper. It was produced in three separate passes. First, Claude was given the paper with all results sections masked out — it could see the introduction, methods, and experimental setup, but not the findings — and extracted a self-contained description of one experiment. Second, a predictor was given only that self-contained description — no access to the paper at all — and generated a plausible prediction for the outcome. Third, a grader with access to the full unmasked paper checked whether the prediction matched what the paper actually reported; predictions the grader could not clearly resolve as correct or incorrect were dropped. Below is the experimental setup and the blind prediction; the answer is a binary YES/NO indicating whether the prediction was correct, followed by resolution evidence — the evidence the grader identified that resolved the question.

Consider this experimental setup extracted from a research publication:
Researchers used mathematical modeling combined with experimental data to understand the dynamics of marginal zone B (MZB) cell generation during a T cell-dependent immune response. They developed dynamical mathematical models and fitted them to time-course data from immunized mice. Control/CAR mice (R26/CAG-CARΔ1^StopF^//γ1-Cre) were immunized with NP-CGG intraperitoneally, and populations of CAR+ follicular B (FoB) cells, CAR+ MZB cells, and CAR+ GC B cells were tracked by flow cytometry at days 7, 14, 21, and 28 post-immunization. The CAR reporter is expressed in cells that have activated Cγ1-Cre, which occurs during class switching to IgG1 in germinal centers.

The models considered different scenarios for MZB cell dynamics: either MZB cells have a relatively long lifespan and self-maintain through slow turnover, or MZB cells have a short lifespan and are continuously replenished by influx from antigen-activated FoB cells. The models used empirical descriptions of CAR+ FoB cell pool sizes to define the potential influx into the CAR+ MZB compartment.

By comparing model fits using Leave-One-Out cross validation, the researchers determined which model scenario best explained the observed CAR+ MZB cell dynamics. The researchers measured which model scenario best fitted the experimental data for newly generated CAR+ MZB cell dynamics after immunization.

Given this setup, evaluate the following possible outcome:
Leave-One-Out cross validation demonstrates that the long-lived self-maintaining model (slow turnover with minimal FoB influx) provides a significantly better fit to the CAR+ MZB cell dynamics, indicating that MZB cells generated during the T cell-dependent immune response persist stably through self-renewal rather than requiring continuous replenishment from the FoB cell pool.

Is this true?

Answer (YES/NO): NO